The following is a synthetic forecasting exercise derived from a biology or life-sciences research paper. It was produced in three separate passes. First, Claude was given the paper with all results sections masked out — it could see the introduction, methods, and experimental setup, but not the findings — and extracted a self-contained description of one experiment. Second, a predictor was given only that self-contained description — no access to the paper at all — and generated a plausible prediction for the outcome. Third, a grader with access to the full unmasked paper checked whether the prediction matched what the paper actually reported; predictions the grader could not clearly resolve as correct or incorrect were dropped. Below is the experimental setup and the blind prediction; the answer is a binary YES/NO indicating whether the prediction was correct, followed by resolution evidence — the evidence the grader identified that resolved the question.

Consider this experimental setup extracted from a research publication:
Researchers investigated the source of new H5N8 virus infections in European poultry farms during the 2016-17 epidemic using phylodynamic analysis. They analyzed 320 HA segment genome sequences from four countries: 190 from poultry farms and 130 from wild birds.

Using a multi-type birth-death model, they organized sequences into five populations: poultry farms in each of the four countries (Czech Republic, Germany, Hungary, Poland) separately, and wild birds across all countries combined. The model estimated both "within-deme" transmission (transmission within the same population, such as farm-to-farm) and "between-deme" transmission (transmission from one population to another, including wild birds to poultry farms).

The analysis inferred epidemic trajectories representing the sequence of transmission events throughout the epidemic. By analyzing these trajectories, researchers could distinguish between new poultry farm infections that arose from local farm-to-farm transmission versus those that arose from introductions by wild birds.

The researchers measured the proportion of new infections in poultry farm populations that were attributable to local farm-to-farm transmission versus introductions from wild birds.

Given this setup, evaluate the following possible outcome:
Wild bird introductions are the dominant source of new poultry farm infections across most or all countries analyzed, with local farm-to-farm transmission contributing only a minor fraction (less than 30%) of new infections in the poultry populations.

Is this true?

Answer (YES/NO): NO